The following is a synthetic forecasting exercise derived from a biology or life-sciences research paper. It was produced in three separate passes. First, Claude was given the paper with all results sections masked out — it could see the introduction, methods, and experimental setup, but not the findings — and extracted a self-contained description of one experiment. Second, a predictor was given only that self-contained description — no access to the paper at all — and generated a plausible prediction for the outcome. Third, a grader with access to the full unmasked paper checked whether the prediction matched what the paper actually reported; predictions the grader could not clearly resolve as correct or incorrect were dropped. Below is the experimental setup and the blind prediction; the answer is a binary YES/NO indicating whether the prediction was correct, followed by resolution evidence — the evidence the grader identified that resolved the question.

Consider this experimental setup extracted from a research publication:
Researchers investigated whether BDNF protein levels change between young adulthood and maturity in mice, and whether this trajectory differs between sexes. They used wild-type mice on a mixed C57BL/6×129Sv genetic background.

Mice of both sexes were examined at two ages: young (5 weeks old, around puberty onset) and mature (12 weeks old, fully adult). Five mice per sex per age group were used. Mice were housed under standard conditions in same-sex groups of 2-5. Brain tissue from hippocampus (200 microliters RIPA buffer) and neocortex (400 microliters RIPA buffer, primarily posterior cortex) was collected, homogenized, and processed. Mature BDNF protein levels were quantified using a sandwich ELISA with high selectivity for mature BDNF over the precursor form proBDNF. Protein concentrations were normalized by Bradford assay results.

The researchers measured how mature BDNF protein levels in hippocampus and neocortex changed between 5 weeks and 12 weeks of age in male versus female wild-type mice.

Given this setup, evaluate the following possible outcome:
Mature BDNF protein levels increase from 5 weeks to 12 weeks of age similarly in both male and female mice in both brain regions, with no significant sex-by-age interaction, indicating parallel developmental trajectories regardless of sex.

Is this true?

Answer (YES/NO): NO